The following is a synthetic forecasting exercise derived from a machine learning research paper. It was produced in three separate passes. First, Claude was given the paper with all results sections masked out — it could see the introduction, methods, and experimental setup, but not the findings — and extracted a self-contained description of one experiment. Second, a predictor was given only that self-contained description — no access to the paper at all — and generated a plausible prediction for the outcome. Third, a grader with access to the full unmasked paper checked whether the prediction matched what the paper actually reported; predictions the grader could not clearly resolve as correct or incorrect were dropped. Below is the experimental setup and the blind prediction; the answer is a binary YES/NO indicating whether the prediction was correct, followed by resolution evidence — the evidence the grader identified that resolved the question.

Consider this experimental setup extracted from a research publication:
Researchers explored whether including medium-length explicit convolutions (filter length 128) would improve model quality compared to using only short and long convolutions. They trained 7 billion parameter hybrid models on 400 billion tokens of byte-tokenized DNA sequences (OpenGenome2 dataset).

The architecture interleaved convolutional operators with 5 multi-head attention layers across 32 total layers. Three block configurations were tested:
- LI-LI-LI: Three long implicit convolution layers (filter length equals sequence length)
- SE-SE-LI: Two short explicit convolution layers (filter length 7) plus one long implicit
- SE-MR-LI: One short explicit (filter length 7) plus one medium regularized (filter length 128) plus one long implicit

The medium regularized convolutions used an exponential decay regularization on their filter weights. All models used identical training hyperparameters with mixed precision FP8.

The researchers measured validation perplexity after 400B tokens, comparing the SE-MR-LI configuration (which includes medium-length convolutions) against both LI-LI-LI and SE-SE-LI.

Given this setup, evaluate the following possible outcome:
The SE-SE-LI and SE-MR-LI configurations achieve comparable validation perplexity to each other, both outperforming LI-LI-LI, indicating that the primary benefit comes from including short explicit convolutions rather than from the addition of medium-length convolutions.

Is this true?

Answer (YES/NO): NO